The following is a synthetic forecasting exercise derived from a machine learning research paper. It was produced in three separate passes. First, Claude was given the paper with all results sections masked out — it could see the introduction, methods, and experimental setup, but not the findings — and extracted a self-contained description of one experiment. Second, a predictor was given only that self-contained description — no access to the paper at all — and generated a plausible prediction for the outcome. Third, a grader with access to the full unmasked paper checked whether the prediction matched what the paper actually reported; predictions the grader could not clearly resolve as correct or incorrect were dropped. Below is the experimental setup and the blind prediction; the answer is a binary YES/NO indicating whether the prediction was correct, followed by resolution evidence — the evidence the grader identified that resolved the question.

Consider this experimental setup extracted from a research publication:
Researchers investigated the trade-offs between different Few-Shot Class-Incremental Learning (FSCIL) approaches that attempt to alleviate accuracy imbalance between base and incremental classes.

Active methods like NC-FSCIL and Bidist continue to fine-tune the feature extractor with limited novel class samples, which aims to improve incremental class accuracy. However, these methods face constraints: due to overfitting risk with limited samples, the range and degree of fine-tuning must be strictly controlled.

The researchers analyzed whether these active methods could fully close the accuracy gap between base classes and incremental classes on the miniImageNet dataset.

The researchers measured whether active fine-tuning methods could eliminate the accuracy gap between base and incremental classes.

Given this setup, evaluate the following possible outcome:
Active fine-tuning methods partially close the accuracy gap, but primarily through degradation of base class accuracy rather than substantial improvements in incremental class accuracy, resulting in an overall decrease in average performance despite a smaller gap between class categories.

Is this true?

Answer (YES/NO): NO